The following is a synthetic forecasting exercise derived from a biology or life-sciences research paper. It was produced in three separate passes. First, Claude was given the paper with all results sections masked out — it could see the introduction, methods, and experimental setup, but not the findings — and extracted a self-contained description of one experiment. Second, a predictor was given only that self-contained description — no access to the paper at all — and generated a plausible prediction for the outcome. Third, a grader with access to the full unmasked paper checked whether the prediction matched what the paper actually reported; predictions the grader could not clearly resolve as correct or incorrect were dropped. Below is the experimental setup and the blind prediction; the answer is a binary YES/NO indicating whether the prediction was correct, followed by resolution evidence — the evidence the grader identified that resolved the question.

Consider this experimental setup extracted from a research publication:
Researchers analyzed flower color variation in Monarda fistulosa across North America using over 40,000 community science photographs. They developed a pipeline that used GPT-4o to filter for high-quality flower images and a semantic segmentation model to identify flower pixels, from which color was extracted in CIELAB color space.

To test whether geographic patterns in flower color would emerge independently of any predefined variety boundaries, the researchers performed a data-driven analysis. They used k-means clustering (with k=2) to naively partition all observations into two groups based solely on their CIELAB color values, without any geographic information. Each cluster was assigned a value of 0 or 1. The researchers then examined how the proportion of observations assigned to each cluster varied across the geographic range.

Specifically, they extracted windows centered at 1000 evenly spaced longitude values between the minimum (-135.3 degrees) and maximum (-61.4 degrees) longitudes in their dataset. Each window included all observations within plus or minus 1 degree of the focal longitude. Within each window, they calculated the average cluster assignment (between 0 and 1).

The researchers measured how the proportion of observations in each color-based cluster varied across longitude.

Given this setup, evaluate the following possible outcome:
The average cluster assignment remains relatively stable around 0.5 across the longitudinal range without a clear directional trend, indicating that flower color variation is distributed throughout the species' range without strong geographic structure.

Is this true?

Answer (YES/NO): NO